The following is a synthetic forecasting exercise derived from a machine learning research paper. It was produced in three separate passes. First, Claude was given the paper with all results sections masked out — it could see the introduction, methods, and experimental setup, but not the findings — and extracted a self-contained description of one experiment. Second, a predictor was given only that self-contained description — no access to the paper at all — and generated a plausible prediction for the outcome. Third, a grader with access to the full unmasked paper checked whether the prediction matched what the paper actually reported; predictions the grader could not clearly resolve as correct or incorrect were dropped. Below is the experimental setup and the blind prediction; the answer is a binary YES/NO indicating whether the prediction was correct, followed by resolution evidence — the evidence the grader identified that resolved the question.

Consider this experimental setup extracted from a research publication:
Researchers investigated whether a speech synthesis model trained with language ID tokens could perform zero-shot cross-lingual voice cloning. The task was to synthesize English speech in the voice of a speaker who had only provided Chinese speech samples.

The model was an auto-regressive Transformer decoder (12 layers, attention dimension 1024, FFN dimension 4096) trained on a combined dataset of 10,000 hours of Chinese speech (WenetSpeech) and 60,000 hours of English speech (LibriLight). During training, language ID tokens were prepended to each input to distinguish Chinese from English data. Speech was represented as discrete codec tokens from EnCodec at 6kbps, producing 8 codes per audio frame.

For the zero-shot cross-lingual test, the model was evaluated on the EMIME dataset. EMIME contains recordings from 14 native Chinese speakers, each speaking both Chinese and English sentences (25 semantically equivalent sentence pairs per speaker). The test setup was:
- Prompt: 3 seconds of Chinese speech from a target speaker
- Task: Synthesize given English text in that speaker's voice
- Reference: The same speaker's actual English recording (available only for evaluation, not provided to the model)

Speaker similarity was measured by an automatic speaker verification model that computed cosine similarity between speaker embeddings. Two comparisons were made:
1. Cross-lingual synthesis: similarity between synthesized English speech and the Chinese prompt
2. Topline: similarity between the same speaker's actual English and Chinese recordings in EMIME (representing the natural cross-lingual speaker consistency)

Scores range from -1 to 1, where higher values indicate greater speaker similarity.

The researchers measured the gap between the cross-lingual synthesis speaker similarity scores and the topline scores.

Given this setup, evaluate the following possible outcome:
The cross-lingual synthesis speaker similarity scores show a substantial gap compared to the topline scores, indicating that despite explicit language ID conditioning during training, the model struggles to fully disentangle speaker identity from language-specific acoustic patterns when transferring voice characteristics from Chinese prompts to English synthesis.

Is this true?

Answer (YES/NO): NO